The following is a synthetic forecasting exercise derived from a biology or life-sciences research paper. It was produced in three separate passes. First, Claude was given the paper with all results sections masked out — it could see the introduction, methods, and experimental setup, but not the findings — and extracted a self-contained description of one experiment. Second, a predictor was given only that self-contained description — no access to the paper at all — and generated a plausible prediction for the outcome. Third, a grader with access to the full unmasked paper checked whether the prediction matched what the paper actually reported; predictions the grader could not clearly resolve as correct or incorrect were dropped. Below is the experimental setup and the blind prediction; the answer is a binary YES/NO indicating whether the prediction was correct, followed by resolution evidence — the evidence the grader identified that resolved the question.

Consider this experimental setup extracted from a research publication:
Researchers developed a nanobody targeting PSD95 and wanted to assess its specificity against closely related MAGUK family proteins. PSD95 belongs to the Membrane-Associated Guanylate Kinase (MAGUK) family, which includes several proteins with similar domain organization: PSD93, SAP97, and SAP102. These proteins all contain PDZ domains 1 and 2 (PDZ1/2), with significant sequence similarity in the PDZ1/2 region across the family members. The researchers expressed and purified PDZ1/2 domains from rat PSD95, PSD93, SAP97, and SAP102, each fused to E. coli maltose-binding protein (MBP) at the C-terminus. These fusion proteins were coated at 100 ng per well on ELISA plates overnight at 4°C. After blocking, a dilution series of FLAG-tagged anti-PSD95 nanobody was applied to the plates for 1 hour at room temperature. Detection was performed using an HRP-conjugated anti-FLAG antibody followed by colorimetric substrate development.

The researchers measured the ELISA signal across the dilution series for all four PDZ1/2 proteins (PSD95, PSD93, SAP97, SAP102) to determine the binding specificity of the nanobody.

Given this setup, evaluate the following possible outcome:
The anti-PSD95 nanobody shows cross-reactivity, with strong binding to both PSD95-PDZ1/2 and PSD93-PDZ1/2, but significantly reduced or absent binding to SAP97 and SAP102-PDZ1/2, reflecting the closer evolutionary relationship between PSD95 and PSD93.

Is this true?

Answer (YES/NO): NO